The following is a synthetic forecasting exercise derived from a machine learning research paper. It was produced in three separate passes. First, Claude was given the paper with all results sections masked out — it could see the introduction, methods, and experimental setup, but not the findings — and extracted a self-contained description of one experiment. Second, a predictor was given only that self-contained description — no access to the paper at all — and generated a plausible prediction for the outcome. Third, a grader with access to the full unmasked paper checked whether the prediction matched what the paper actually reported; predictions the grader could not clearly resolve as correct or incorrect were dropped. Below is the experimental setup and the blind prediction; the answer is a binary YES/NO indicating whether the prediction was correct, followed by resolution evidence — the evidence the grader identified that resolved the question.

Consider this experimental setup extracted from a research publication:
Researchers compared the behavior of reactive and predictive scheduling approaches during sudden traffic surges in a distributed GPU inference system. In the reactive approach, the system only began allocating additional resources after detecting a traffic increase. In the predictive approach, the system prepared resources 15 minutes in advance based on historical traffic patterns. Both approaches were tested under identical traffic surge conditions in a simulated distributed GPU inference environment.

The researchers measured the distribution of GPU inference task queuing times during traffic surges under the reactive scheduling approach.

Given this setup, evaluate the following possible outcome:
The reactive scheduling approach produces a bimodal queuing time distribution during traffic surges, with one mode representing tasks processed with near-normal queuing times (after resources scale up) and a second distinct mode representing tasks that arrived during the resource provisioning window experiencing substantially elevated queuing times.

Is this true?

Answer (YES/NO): YES